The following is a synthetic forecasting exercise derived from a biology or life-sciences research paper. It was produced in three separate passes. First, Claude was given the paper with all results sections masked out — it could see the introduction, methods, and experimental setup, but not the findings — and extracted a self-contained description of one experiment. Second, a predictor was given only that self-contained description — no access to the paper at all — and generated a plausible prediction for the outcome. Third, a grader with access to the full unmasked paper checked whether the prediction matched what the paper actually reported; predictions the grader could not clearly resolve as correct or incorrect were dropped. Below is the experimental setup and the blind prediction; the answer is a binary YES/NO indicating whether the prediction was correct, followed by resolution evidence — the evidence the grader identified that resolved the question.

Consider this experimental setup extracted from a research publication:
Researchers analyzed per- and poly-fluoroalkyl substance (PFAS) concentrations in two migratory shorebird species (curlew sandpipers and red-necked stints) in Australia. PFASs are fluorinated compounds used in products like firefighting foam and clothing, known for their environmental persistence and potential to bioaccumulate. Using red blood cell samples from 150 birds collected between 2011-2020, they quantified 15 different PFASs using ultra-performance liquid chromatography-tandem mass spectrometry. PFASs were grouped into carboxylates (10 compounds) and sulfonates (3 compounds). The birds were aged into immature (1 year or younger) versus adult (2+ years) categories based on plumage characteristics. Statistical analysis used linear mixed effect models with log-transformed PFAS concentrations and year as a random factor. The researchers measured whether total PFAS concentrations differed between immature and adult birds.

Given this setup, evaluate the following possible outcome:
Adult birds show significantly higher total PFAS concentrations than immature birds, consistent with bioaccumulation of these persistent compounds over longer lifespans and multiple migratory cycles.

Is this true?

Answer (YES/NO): YES